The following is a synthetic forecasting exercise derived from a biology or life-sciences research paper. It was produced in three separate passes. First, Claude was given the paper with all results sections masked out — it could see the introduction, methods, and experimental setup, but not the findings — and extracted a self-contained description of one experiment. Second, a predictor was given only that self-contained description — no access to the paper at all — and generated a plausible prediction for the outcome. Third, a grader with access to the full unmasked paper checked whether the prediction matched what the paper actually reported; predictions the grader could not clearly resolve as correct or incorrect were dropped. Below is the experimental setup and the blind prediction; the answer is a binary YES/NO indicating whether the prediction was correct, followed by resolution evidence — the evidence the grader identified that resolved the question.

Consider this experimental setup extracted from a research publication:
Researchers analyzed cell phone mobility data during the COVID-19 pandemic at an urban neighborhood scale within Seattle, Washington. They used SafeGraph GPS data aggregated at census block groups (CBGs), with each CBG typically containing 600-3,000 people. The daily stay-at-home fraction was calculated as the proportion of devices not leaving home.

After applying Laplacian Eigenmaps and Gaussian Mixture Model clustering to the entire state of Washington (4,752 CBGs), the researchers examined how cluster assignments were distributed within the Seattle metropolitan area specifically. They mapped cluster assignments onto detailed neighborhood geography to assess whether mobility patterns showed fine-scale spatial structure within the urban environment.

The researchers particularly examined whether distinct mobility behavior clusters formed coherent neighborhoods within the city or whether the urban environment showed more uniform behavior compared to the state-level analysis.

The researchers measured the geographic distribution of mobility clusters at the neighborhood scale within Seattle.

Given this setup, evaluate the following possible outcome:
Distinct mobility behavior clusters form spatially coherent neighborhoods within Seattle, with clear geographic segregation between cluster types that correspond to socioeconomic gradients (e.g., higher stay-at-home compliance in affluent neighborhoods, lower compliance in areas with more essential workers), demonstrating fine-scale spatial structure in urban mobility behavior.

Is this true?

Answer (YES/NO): YES